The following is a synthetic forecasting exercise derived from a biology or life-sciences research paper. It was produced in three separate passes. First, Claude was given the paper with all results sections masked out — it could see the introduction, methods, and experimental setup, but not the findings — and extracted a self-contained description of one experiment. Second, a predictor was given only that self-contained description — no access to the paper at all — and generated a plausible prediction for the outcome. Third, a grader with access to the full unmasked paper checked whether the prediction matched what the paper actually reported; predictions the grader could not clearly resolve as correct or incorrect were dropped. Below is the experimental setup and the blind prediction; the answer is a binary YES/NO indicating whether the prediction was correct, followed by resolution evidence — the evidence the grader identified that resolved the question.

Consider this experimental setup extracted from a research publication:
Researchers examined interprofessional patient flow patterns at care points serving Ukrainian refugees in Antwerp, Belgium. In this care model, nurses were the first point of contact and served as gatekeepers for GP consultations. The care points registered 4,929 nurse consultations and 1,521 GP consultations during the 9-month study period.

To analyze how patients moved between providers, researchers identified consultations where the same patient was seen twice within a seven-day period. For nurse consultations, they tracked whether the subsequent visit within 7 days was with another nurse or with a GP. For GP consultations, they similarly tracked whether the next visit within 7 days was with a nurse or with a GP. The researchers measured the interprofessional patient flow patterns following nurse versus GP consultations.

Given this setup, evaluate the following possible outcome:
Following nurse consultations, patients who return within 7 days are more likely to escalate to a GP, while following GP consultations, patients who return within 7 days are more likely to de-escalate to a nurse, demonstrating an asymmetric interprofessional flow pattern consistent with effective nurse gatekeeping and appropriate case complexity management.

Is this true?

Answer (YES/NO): NO